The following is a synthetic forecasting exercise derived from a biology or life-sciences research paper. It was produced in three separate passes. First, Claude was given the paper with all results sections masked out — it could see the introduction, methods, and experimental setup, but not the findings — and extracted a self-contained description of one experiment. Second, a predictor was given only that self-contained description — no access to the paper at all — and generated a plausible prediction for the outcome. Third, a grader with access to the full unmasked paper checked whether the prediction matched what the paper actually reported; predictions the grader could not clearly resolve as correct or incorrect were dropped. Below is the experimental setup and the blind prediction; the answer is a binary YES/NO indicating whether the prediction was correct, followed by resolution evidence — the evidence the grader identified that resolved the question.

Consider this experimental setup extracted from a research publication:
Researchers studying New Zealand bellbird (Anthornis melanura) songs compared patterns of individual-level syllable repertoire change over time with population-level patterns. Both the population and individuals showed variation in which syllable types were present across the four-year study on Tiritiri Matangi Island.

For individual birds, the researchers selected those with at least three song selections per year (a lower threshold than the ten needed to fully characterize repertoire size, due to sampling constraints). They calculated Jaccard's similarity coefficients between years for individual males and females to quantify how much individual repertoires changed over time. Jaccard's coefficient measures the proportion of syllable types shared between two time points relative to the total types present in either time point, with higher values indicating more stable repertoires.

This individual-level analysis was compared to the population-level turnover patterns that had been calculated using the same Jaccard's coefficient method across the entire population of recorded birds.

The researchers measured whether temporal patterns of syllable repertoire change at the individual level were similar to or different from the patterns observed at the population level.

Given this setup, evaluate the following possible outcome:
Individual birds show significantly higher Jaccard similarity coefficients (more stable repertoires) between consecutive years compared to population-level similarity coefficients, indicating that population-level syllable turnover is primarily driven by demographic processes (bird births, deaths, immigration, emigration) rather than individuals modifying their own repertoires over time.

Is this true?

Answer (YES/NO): NO